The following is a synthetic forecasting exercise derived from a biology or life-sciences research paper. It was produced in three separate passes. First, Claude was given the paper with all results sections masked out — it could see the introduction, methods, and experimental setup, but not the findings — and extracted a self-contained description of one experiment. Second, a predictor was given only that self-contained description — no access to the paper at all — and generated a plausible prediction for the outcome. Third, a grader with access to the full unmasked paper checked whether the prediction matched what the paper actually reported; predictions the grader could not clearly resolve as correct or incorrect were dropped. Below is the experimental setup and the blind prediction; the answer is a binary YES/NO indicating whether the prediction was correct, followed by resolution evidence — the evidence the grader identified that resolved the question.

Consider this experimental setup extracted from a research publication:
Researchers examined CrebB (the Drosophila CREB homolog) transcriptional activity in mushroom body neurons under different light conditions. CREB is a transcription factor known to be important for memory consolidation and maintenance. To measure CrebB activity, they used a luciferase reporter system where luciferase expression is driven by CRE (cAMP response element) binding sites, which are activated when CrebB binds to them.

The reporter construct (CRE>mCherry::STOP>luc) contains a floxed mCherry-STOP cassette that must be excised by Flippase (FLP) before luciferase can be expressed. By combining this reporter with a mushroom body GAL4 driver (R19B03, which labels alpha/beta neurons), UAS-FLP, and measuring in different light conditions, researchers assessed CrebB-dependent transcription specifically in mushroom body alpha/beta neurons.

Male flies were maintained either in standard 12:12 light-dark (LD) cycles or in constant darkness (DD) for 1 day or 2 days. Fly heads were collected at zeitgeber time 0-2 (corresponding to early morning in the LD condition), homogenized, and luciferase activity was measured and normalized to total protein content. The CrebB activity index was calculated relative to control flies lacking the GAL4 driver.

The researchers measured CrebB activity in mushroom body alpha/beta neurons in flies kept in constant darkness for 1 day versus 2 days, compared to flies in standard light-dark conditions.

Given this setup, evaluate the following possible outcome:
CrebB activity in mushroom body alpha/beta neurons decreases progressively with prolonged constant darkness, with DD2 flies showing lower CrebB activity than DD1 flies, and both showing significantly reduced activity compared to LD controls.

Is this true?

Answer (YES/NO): YES